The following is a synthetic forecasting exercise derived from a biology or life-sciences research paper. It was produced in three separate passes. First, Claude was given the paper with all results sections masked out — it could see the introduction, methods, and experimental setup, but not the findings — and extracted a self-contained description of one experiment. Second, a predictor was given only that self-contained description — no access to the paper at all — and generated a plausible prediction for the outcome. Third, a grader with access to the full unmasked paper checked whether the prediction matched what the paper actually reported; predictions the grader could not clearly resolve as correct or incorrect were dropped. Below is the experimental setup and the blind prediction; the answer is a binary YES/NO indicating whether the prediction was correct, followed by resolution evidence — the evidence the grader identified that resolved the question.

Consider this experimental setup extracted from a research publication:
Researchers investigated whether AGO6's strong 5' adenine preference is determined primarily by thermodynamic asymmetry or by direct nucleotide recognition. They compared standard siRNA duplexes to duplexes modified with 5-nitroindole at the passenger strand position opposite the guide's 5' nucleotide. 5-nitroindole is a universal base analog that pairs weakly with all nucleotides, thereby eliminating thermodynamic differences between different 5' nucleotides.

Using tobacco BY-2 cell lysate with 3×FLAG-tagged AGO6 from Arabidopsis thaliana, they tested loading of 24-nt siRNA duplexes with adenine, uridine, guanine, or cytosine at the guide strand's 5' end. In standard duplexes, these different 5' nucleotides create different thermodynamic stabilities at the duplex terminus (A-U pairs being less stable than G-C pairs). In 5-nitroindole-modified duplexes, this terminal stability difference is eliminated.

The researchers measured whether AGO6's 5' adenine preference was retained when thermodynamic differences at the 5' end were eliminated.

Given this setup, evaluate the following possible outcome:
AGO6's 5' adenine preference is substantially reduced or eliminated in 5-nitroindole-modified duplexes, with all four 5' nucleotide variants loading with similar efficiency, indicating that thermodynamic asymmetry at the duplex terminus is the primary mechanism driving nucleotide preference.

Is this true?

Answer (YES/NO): NO